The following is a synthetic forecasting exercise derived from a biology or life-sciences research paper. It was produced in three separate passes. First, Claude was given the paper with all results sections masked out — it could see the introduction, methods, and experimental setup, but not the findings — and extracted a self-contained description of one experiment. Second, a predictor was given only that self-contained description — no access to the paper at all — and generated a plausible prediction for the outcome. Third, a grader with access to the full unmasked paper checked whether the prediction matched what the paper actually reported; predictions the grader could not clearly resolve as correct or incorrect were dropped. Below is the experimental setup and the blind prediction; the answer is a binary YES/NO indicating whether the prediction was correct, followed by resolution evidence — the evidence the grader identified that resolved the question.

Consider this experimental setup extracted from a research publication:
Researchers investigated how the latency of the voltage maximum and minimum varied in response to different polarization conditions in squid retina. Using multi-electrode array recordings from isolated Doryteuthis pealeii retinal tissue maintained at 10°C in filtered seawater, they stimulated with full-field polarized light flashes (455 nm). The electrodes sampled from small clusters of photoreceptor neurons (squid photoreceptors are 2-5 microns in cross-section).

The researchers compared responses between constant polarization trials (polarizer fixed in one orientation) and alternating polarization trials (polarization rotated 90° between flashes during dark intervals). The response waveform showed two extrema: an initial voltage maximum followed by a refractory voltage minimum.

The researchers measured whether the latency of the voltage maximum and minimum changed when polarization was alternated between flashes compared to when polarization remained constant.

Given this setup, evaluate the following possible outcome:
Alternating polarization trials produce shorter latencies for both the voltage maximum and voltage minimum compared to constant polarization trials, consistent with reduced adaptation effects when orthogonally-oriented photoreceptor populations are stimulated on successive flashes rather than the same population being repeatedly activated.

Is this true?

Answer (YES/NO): NO